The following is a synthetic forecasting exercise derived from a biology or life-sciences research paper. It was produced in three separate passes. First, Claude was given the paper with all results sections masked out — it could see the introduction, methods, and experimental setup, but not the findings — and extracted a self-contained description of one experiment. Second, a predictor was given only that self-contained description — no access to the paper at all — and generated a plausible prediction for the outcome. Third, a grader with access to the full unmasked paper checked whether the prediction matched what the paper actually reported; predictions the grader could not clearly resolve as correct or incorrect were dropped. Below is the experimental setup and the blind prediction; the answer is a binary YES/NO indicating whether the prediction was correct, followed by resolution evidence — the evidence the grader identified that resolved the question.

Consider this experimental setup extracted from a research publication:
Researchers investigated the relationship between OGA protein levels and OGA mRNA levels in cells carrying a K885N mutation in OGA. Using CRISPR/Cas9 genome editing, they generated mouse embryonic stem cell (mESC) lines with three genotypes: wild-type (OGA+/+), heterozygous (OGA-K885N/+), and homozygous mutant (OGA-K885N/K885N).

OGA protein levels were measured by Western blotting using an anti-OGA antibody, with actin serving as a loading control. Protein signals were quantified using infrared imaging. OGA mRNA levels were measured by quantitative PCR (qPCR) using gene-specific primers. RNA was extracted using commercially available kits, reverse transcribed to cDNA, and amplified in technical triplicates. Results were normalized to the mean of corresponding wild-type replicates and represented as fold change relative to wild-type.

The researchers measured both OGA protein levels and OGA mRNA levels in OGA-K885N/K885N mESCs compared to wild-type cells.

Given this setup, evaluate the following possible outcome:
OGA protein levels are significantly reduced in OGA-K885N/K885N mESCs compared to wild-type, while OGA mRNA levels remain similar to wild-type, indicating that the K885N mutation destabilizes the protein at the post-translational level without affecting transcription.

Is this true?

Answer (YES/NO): YES